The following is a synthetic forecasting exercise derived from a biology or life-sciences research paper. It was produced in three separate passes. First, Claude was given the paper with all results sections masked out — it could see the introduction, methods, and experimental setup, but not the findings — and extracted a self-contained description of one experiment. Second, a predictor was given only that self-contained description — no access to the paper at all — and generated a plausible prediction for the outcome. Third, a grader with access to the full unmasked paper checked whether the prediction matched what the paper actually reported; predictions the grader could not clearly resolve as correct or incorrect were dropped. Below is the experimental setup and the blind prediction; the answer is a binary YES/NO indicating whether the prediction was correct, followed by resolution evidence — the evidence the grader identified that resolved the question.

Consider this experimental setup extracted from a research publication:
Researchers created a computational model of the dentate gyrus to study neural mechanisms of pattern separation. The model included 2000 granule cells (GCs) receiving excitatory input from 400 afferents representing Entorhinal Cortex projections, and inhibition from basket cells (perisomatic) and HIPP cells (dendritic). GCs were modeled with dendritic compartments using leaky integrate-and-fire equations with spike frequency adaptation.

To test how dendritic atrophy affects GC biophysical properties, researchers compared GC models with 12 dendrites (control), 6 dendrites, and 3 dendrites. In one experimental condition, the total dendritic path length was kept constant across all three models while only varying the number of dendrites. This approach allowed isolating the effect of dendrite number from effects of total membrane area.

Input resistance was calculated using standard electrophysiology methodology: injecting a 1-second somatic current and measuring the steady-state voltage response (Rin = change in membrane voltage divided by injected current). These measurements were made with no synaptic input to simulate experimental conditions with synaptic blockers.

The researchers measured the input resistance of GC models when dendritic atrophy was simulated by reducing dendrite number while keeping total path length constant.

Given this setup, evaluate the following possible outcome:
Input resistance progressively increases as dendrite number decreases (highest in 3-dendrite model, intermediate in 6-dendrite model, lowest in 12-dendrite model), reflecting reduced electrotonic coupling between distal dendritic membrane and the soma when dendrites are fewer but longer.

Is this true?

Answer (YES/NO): YES